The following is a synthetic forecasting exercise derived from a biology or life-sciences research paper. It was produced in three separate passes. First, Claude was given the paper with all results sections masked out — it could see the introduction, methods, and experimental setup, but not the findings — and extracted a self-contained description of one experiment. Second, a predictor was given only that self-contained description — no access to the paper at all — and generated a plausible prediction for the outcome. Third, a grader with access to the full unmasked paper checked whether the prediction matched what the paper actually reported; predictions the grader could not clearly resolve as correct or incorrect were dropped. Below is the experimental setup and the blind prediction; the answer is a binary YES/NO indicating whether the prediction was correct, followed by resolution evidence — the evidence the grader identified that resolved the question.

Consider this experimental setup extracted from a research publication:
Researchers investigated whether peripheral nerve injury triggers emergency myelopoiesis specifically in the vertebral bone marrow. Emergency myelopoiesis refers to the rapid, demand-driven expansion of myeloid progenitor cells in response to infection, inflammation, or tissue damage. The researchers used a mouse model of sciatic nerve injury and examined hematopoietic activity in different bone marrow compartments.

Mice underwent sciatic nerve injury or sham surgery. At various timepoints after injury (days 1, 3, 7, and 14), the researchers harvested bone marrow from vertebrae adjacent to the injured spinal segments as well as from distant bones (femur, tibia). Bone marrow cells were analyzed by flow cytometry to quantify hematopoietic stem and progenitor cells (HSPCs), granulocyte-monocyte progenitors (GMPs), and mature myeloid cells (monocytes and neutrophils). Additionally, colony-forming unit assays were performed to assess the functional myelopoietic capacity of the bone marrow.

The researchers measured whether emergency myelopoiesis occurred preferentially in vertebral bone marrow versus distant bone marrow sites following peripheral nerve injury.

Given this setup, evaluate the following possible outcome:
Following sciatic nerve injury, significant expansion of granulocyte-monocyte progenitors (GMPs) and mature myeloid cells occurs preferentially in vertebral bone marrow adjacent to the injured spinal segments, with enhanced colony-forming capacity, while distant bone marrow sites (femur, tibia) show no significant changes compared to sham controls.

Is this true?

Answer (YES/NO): NO